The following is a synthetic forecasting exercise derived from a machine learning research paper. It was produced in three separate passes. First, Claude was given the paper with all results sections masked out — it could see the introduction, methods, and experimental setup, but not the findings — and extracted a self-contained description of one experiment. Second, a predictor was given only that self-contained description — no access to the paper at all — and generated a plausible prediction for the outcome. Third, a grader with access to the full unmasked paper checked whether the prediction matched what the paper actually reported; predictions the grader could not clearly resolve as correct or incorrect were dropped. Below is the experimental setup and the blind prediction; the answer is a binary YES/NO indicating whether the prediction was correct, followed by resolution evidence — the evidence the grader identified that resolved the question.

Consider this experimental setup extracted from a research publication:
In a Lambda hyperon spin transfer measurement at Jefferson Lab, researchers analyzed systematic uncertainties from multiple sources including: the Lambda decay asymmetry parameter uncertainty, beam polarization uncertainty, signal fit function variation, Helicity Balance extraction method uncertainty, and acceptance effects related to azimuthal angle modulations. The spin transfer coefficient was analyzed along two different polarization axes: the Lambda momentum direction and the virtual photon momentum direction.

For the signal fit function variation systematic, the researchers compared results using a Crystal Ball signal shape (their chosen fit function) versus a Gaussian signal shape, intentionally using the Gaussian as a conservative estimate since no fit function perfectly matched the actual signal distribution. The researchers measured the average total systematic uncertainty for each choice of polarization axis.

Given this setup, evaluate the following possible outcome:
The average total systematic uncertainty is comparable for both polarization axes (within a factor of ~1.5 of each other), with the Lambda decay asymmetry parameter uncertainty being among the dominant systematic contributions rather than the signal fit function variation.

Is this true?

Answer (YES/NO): NO